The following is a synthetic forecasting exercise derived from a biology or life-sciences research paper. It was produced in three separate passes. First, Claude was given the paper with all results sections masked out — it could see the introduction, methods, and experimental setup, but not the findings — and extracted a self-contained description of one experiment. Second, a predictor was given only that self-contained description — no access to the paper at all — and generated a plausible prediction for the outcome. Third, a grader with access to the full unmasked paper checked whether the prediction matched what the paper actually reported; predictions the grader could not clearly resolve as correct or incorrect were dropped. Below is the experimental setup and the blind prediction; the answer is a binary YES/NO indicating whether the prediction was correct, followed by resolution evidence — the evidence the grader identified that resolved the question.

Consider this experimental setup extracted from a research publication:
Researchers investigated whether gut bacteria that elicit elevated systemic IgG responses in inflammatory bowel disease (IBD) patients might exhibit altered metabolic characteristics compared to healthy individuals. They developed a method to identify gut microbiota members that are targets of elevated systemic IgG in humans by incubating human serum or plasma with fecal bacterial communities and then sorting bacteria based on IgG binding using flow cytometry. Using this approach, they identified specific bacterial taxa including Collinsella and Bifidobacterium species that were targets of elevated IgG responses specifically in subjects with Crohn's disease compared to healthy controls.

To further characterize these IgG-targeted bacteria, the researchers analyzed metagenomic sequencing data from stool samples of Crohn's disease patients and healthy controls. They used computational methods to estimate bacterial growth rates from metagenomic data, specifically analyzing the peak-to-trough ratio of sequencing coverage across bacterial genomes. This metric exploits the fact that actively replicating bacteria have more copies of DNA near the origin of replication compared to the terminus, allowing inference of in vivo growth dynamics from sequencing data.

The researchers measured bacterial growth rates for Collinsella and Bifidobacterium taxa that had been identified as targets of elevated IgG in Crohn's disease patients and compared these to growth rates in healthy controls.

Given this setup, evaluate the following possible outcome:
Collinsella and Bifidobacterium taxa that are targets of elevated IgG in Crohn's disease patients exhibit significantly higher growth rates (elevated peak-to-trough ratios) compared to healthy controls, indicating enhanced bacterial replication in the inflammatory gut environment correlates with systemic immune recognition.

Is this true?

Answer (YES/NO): YES